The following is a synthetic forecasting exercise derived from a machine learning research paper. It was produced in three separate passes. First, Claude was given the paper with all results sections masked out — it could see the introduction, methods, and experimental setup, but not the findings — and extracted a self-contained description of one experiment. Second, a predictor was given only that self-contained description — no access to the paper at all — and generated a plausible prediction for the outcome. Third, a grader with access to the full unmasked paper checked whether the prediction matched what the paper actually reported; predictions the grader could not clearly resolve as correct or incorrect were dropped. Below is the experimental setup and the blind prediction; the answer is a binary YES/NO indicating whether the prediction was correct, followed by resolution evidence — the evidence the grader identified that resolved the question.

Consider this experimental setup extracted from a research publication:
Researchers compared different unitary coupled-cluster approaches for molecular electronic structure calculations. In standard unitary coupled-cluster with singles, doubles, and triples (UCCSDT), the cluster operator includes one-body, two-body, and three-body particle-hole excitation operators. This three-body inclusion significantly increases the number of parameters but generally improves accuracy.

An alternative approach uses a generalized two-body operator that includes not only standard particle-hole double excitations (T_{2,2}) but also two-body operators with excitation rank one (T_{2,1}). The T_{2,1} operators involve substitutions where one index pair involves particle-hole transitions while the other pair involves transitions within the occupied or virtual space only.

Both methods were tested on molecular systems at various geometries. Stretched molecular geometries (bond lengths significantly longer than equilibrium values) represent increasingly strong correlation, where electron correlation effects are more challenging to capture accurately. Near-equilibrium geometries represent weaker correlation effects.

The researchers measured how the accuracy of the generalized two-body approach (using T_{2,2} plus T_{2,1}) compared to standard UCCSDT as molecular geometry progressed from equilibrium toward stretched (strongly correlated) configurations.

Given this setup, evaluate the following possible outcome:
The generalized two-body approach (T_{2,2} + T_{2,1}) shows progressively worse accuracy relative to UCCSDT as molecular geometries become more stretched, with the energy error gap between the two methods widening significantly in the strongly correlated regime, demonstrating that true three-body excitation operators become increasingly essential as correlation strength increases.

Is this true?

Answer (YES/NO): NO